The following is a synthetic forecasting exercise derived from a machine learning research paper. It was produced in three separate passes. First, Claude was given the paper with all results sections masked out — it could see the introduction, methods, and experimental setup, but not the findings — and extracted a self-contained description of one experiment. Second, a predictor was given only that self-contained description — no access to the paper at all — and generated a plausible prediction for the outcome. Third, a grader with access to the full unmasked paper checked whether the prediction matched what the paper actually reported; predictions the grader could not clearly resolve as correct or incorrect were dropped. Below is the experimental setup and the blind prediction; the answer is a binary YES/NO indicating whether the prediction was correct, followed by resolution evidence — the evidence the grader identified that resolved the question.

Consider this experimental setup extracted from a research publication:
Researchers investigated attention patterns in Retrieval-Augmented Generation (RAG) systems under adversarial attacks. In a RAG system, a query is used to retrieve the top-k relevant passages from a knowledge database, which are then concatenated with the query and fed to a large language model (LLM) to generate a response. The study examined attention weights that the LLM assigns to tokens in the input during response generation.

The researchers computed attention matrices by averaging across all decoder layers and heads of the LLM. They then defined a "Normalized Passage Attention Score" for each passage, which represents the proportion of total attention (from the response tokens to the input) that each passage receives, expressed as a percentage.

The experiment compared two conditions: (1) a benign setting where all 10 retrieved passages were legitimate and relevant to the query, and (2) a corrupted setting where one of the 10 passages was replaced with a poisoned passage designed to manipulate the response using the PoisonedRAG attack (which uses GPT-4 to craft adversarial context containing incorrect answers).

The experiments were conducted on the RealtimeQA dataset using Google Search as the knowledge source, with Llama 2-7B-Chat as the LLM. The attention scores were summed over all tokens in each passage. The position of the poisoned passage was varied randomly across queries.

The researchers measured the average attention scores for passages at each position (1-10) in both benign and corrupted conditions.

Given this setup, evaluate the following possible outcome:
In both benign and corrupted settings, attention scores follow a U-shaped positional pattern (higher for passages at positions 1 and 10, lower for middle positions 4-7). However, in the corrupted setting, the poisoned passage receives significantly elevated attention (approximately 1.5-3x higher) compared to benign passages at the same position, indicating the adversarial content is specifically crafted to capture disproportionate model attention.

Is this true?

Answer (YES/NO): NO